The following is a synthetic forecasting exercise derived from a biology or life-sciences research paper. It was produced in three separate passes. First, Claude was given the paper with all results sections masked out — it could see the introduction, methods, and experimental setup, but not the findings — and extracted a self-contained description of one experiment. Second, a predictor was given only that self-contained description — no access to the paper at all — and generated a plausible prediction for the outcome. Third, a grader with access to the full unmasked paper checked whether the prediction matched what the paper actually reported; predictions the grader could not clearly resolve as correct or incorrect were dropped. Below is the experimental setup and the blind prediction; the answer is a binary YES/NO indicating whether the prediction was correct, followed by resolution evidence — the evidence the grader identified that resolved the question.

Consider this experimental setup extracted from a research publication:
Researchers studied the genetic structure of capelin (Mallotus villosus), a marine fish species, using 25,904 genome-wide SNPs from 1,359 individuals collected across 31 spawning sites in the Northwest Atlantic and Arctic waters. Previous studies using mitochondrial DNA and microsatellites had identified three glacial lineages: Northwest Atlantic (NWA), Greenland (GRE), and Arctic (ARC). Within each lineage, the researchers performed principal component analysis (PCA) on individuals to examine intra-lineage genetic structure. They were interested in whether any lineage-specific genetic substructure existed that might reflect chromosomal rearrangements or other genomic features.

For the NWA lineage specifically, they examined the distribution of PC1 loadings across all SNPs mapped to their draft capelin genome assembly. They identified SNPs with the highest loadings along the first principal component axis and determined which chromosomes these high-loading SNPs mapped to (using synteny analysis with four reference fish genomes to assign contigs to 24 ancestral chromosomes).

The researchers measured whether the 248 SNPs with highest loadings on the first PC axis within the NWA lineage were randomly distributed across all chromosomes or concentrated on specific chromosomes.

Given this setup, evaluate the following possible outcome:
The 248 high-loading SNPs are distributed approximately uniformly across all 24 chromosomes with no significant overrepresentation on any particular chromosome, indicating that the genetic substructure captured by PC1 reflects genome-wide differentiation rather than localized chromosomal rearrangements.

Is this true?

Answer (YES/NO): NO